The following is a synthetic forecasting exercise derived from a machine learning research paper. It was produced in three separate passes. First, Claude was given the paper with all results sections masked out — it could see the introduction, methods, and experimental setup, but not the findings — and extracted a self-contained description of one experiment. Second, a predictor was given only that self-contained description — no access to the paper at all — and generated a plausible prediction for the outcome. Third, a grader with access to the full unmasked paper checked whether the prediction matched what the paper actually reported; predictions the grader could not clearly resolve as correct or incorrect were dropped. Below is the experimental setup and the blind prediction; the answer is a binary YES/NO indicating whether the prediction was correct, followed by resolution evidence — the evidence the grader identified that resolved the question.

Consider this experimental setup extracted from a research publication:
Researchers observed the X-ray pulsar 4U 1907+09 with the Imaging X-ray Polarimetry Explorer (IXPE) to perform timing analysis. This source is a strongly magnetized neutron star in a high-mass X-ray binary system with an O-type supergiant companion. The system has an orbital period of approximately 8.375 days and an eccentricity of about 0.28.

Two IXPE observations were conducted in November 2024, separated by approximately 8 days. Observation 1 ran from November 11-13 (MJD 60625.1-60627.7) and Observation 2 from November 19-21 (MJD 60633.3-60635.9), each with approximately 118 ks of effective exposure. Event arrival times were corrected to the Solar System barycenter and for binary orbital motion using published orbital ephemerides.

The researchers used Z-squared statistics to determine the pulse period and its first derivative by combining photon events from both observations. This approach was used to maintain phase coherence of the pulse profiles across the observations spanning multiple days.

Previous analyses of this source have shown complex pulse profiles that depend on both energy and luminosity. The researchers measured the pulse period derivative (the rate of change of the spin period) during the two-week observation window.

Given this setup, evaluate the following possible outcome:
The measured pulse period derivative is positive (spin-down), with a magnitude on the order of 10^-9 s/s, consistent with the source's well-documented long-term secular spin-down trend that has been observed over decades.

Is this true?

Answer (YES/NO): NO